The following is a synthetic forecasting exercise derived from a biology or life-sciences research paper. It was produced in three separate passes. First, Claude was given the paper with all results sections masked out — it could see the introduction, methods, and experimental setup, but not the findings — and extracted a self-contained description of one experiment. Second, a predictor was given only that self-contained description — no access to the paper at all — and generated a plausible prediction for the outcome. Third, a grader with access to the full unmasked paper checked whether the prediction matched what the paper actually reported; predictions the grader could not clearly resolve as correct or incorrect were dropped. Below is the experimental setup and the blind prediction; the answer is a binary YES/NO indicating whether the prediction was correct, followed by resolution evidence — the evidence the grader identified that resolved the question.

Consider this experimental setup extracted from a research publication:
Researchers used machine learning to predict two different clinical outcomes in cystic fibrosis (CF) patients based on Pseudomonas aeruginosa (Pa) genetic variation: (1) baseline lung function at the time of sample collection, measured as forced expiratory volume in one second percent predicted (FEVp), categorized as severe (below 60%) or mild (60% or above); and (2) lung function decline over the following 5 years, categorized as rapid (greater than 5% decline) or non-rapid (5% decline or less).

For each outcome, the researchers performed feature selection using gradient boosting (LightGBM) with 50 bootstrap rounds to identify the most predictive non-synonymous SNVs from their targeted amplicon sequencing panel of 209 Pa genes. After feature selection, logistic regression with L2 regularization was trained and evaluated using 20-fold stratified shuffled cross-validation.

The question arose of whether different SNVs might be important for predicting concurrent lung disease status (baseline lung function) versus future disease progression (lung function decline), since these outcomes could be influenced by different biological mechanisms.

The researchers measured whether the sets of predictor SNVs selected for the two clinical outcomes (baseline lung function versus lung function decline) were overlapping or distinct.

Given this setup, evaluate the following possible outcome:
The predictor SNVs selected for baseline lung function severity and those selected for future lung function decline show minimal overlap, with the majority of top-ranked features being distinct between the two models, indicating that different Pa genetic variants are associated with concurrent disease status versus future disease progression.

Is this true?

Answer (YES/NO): YES